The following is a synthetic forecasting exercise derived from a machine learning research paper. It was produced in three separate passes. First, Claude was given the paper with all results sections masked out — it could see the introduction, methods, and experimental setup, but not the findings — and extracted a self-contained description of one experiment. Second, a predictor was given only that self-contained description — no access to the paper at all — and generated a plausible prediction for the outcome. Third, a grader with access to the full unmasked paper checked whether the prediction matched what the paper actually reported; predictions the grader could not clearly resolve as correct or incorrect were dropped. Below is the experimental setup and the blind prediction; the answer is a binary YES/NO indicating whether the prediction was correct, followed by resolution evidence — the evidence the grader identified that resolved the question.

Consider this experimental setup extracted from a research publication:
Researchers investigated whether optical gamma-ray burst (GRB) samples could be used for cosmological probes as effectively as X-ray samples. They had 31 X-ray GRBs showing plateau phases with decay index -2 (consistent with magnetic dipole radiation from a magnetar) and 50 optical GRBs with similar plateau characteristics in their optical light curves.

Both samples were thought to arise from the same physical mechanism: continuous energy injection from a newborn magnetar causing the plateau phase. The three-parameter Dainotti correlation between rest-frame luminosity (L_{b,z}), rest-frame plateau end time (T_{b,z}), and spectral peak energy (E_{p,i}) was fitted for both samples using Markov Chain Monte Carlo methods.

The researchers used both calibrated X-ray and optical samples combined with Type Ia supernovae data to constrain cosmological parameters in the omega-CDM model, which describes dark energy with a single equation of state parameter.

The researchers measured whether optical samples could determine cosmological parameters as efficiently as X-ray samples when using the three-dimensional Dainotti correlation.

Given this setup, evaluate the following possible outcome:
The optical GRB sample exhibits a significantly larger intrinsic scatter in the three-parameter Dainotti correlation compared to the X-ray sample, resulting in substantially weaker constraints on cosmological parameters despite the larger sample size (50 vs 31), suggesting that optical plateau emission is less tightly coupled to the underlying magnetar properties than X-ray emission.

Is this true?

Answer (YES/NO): NO